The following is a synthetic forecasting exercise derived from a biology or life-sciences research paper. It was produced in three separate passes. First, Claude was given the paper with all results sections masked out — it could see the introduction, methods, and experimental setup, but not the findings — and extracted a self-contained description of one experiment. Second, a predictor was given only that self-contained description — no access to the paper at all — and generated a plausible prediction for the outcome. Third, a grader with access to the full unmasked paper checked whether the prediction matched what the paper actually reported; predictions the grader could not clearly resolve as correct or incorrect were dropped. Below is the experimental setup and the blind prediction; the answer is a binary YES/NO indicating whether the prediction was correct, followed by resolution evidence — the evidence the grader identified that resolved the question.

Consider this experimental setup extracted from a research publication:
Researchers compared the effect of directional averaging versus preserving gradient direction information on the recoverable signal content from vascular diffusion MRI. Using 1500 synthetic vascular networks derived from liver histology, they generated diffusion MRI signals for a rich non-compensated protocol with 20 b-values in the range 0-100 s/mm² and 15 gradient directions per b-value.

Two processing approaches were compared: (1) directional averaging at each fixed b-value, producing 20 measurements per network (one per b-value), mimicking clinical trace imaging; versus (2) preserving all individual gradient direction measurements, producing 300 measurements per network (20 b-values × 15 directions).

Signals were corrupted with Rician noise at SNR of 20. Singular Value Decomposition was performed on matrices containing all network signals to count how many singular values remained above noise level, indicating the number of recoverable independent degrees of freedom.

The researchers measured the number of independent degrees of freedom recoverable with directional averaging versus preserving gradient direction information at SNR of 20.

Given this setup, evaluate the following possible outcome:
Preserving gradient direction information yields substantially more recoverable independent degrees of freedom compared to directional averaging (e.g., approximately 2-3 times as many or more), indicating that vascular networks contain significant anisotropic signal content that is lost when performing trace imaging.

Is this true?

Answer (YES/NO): YES